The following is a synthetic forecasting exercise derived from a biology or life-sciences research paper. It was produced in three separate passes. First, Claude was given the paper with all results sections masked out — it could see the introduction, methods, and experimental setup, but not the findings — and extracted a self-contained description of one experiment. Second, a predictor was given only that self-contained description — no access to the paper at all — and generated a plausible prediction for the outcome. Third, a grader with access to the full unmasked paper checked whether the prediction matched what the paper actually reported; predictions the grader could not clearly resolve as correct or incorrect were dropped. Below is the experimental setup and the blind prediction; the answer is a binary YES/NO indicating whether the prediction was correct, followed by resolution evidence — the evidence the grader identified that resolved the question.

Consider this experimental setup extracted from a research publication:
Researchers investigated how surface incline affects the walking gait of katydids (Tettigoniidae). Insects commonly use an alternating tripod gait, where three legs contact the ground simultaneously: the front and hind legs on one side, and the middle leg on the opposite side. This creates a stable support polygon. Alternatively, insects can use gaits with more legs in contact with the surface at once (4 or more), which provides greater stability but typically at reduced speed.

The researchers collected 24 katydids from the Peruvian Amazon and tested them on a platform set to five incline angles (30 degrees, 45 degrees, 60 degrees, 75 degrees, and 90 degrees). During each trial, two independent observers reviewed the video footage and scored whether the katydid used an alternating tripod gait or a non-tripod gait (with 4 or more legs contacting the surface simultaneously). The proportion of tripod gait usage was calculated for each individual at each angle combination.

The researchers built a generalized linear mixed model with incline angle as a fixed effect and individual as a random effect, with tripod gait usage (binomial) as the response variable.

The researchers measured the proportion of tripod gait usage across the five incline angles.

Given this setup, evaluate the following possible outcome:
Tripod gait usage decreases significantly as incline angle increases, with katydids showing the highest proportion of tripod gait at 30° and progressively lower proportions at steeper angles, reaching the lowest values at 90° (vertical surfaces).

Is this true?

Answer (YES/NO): YES